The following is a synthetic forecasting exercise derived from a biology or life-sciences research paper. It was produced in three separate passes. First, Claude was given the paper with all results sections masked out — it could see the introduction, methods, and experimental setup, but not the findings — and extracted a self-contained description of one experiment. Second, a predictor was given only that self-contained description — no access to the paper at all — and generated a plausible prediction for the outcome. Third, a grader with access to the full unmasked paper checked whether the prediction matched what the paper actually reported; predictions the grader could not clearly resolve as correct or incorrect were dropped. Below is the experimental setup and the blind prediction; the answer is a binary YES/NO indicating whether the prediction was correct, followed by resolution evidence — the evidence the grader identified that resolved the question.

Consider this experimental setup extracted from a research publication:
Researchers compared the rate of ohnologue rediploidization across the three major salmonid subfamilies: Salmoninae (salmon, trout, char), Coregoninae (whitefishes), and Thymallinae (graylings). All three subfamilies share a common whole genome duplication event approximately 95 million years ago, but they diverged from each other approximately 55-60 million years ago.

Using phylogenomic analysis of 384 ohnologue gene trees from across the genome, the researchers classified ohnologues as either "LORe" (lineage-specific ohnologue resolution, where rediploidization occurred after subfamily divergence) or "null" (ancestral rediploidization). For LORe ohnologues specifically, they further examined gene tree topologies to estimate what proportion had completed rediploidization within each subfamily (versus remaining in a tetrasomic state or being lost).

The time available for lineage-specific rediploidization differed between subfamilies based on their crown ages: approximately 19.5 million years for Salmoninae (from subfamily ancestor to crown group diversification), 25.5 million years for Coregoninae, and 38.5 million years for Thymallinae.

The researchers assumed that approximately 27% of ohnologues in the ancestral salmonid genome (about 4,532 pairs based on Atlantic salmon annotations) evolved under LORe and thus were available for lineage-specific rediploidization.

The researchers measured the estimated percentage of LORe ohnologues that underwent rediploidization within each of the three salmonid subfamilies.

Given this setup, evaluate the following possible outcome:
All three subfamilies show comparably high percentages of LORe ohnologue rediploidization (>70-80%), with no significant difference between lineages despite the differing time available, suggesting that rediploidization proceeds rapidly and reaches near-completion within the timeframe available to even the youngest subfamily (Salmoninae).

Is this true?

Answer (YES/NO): NO